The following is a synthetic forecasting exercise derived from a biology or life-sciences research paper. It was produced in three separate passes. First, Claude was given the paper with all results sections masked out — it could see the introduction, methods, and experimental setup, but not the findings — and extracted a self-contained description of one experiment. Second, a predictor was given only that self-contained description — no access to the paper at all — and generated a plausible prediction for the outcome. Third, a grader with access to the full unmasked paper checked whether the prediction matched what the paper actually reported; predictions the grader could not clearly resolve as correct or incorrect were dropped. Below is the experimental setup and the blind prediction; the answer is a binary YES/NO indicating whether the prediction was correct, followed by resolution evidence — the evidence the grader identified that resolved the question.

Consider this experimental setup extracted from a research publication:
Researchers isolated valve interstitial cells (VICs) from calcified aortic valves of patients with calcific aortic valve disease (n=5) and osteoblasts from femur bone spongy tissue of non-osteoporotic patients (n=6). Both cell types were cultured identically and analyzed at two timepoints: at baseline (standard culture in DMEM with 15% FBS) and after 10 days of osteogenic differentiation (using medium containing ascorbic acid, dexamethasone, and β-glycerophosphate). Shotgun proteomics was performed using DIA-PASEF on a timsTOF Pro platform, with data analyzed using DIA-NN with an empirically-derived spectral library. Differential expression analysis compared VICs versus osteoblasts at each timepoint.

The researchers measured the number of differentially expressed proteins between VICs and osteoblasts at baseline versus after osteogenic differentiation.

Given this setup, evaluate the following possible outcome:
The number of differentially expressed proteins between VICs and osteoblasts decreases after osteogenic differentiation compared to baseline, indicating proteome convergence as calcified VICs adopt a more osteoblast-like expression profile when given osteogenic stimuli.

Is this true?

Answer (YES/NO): NO